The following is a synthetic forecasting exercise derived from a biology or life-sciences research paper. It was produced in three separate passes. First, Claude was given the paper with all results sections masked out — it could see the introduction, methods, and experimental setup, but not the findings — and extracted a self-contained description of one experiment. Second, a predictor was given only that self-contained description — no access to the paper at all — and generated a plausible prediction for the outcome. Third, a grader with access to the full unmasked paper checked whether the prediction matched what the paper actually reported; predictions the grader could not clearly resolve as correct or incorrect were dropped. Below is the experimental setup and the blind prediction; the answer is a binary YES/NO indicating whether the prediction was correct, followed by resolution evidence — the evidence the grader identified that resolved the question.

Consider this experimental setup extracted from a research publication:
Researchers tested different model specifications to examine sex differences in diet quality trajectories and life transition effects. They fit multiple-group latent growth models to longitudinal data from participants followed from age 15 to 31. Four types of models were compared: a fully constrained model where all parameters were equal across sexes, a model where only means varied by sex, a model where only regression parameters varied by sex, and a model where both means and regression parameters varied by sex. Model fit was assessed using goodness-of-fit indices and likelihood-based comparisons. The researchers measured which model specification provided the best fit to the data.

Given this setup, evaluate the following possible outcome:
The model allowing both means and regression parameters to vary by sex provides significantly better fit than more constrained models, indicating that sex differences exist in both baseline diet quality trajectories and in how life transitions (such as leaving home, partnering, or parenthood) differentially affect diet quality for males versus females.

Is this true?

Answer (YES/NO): YES